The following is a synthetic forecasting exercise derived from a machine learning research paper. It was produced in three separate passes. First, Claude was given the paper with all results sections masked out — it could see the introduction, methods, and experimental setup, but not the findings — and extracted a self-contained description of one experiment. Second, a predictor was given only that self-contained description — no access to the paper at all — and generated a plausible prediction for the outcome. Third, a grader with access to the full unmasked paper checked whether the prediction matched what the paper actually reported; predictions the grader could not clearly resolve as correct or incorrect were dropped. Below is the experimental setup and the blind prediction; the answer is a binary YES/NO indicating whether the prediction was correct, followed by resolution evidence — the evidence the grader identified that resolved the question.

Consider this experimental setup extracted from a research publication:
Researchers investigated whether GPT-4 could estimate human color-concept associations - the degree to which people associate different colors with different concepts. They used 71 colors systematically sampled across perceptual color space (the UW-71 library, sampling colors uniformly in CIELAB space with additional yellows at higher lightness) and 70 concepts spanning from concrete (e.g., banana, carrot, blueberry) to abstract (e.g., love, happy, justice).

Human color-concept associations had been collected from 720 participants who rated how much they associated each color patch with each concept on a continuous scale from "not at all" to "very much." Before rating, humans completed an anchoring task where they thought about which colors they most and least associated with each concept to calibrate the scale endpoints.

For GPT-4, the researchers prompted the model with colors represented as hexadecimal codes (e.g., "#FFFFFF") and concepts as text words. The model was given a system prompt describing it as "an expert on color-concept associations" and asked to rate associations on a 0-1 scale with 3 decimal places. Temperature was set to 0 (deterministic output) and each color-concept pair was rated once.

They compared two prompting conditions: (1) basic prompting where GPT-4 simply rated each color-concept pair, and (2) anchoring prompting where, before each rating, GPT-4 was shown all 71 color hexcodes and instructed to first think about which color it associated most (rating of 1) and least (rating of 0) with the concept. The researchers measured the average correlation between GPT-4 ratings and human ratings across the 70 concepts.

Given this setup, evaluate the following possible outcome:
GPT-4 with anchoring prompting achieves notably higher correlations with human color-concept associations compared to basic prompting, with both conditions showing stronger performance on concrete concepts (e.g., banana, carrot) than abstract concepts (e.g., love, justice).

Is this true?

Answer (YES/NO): NO